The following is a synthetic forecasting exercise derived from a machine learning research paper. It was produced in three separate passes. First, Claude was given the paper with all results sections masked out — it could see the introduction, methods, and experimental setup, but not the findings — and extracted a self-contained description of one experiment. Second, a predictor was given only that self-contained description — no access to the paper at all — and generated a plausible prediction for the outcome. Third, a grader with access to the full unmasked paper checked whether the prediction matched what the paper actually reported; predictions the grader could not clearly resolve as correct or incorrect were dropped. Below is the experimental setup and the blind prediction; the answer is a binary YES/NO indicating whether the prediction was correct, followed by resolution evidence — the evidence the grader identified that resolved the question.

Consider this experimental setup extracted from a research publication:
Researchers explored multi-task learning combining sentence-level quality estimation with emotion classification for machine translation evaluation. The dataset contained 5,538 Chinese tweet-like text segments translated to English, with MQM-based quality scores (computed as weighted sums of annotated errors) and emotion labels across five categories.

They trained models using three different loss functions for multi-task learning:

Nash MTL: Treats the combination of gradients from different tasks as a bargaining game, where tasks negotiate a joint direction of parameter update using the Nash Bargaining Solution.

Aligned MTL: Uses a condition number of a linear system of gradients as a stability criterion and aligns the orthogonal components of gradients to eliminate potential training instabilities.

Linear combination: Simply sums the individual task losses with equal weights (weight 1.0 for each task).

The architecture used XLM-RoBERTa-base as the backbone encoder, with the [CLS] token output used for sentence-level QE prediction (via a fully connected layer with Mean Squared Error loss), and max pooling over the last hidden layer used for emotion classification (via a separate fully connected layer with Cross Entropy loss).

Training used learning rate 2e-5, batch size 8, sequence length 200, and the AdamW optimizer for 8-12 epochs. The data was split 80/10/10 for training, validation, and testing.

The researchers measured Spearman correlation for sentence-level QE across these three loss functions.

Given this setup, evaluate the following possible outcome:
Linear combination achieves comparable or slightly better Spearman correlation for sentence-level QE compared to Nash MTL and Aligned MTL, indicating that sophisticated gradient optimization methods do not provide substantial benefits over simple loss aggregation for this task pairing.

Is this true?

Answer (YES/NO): NO